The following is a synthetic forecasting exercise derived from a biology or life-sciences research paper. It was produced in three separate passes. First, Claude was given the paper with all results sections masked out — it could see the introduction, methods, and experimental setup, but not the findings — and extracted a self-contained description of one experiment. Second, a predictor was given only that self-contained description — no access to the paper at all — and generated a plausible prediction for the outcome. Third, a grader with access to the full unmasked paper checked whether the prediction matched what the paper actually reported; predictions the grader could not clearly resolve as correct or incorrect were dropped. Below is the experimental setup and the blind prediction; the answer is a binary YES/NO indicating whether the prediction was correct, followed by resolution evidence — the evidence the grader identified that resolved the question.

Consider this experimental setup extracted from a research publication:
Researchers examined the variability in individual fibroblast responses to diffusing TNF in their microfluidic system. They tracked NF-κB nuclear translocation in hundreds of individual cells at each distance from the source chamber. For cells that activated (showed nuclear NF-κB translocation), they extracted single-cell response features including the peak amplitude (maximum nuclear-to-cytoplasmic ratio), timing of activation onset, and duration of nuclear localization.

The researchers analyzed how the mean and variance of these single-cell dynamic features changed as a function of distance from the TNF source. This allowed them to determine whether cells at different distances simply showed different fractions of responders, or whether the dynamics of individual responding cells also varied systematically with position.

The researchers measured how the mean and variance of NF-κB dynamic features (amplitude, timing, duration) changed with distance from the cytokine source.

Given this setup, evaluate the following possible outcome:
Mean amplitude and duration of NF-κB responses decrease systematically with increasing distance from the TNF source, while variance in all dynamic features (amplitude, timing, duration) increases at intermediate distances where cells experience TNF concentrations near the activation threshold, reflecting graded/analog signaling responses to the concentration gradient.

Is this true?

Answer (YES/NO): NO